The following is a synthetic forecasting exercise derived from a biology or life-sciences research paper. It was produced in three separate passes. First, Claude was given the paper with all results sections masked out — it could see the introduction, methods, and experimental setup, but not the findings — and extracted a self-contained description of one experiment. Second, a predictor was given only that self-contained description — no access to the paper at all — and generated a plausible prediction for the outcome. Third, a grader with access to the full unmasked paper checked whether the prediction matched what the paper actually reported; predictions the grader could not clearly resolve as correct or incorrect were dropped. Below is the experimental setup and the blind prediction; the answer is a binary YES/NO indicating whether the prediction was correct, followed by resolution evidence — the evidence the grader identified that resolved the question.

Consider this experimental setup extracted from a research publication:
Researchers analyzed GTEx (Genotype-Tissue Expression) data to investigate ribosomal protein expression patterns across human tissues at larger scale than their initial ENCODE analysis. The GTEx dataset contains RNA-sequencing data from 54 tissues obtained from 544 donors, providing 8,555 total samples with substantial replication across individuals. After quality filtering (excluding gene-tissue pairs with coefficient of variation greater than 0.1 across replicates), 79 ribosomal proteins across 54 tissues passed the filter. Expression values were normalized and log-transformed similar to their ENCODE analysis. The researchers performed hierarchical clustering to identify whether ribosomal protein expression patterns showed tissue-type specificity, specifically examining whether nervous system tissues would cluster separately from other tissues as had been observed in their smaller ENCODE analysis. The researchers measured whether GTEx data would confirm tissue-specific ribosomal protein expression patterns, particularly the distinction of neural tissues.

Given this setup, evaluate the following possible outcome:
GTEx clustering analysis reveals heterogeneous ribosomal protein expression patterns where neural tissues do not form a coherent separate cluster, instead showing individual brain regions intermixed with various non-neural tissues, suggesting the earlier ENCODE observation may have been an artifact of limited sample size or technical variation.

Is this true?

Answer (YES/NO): NO